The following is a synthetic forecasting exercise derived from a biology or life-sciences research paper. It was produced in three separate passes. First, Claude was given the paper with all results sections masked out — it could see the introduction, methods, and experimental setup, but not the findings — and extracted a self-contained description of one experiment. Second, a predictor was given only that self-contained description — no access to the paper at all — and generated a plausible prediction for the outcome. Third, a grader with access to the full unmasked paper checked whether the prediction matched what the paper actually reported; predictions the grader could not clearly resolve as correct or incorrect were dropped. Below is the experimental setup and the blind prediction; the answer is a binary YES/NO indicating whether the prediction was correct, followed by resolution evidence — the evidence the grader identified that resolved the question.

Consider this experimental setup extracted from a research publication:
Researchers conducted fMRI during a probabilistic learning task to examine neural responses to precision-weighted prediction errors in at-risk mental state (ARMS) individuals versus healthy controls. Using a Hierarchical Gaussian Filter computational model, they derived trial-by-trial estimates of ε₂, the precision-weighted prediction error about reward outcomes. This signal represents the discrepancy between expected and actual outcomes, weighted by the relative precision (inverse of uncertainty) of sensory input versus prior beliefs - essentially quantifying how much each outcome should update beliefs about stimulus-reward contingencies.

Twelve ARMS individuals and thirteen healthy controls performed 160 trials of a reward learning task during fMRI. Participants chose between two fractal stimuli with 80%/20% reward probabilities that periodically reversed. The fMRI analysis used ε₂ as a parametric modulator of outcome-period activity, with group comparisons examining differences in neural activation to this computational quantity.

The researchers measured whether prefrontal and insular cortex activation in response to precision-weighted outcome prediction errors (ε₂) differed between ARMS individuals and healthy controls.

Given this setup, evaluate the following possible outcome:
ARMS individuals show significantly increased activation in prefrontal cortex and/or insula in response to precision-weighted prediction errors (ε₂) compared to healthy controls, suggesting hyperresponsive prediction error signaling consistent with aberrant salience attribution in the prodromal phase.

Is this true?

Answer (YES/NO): YES